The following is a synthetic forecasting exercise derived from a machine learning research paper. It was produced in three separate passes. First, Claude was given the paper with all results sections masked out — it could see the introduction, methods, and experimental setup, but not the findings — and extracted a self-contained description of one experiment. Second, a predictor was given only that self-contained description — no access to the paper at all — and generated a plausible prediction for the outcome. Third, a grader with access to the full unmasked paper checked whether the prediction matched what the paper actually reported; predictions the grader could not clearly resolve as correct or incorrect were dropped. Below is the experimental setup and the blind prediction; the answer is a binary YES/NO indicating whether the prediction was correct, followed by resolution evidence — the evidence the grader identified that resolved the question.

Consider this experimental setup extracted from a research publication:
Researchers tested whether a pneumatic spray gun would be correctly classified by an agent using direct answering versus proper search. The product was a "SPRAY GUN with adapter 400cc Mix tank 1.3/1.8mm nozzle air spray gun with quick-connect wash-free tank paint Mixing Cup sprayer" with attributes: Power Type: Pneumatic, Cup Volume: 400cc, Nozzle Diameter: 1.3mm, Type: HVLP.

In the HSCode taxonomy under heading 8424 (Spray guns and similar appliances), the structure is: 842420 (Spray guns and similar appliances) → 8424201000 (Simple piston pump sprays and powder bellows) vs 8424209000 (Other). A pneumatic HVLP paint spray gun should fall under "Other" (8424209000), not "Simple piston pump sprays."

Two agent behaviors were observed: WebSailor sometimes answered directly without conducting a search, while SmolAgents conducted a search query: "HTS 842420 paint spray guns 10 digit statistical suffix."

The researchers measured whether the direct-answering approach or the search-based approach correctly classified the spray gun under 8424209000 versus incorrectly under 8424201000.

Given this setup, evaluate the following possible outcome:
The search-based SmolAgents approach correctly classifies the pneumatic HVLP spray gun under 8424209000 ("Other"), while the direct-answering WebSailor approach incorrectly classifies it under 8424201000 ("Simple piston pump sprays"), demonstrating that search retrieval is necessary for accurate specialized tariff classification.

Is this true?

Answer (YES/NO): YES